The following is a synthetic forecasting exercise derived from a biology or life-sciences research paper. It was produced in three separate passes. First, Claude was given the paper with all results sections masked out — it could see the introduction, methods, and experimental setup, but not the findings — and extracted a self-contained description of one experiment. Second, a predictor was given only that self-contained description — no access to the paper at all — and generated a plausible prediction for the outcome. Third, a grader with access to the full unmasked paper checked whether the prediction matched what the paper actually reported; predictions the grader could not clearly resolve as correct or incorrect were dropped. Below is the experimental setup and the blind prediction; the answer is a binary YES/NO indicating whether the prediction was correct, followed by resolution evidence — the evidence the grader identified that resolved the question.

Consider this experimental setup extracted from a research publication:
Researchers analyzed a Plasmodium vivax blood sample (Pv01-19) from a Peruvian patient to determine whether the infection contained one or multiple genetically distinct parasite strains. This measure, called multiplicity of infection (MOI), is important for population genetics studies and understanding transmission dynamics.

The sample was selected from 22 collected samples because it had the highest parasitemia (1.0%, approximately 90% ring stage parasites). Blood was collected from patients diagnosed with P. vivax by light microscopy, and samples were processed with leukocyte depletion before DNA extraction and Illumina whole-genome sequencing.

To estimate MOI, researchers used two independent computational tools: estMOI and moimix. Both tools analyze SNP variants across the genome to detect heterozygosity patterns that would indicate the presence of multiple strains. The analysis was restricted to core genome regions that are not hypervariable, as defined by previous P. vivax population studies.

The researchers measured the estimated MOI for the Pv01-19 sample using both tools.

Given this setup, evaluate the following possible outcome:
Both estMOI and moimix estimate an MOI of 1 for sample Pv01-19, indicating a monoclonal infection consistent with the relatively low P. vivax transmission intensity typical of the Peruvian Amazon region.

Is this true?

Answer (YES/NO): YES